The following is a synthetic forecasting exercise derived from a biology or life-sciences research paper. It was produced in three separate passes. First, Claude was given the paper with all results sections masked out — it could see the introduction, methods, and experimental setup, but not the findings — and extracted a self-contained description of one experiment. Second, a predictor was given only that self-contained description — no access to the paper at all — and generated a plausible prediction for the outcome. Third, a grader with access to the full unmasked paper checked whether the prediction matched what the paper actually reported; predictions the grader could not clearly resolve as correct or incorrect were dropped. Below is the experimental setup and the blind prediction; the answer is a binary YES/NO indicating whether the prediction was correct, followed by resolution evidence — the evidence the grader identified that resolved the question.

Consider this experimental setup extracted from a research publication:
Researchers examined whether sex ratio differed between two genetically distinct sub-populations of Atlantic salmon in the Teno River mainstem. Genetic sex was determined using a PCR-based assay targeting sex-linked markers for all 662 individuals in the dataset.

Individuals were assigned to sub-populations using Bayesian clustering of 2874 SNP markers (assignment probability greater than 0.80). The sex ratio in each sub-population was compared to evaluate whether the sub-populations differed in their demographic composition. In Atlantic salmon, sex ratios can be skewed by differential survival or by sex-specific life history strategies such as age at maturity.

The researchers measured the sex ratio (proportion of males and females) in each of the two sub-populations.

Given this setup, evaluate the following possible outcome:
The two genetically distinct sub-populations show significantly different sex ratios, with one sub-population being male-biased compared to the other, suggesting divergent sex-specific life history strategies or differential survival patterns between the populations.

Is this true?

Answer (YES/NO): YES